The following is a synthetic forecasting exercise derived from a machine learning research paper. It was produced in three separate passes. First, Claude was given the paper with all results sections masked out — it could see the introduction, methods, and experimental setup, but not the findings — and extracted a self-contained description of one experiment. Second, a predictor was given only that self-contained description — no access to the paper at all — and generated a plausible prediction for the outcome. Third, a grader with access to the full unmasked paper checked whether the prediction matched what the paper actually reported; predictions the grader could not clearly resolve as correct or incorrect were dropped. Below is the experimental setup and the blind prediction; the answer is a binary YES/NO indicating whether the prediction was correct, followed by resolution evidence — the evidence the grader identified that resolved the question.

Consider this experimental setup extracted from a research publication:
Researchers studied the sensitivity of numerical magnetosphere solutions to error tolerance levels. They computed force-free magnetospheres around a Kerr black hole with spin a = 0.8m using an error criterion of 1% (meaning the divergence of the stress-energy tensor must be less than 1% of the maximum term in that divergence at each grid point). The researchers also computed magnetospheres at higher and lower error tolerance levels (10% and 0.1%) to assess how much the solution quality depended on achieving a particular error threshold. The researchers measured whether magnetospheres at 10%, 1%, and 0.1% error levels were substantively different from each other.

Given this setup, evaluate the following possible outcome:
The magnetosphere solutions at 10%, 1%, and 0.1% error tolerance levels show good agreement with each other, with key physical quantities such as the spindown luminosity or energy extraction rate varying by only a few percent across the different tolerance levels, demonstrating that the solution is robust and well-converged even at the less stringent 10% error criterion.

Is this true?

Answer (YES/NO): NO